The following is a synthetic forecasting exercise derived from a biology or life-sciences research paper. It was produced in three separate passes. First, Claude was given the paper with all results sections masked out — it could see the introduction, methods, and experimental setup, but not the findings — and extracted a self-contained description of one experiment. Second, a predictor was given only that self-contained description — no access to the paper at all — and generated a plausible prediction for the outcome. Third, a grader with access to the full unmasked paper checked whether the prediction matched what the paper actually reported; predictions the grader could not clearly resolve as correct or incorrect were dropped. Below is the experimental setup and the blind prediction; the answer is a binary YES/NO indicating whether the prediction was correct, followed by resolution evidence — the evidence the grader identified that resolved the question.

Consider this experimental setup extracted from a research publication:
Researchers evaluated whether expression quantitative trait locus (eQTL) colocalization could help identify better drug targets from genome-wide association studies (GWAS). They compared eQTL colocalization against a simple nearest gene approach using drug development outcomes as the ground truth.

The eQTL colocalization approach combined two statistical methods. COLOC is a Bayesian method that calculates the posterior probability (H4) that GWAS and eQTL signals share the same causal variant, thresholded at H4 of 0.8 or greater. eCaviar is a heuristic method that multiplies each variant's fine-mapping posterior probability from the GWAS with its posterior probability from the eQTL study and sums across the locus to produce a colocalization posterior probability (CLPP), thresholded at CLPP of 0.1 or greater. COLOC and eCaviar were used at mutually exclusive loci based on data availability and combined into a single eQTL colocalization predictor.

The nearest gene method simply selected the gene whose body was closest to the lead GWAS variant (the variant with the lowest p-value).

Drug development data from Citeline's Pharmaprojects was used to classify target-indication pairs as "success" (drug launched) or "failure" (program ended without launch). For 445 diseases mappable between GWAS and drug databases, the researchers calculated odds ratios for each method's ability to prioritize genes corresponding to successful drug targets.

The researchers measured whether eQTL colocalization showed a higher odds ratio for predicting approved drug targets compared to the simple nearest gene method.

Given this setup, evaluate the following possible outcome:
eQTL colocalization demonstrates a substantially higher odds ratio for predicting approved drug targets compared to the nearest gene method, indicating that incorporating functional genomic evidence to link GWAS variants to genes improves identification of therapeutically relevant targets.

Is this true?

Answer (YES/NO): NO